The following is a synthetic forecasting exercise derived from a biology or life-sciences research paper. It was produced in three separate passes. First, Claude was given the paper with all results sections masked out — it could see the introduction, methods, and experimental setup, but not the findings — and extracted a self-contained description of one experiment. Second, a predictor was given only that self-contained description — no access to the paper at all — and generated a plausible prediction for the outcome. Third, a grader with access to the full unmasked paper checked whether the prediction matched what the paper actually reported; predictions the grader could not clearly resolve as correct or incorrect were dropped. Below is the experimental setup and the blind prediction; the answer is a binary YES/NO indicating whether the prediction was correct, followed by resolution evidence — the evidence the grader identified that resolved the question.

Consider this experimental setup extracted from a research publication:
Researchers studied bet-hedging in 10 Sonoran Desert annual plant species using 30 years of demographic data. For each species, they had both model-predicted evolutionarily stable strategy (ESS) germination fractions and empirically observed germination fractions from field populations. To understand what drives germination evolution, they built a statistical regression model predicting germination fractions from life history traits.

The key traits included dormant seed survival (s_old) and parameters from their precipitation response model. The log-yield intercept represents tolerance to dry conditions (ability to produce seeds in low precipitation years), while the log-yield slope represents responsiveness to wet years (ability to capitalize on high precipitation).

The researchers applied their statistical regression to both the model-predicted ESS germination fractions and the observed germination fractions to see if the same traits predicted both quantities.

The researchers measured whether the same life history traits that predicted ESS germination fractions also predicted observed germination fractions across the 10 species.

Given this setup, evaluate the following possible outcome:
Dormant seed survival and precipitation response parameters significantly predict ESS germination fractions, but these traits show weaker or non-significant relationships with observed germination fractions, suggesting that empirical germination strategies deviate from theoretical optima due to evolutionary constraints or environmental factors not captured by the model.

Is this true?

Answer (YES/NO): NO